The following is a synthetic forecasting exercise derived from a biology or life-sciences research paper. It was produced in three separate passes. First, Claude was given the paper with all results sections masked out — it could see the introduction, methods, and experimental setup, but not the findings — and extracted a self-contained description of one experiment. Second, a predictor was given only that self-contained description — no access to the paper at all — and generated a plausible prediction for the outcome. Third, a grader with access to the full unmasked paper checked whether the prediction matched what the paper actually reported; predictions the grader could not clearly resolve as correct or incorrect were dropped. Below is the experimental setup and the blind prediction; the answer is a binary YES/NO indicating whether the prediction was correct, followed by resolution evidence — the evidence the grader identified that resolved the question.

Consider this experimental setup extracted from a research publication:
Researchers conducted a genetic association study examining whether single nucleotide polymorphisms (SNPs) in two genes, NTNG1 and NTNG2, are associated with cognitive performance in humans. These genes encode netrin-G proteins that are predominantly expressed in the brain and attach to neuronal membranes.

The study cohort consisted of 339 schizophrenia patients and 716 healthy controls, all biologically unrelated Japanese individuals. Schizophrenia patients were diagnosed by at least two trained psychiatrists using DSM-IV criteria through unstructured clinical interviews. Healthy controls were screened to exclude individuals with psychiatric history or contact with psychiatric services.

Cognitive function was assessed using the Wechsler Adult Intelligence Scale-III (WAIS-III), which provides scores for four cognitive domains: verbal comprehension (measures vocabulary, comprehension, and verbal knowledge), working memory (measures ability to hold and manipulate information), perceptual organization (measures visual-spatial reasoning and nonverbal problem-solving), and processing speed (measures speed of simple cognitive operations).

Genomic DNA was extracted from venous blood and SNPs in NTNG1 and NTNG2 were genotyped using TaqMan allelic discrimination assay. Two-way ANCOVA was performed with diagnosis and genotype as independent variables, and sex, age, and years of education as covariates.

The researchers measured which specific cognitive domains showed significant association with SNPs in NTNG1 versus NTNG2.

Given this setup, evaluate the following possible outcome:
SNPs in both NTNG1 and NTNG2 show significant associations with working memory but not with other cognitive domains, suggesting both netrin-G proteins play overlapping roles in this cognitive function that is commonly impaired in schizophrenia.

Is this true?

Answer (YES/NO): NO